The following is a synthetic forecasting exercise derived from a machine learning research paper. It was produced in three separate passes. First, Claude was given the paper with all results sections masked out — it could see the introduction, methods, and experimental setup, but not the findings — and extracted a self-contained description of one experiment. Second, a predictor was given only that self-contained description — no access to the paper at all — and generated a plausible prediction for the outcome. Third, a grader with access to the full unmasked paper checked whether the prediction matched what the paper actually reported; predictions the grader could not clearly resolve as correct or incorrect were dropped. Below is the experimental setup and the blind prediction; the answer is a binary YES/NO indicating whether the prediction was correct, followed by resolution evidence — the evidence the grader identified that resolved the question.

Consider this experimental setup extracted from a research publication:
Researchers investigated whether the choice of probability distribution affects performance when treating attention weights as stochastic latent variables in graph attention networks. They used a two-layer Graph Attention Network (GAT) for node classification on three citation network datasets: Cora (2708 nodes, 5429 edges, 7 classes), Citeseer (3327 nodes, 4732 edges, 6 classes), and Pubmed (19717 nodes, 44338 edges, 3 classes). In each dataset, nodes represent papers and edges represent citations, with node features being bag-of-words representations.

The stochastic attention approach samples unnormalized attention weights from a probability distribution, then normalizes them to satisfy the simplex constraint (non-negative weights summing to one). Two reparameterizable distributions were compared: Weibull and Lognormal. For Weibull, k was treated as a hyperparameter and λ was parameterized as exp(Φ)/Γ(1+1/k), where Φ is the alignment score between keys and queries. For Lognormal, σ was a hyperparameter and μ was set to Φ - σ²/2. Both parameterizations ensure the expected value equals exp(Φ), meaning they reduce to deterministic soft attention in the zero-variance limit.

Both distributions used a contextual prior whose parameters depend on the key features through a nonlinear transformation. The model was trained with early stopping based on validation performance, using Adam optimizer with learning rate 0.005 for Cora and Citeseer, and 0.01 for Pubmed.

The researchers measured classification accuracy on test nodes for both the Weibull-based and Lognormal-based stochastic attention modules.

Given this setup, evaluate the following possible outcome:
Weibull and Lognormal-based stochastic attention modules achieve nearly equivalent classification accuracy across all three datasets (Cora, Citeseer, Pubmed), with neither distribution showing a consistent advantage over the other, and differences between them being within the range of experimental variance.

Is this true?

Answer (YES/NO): NO